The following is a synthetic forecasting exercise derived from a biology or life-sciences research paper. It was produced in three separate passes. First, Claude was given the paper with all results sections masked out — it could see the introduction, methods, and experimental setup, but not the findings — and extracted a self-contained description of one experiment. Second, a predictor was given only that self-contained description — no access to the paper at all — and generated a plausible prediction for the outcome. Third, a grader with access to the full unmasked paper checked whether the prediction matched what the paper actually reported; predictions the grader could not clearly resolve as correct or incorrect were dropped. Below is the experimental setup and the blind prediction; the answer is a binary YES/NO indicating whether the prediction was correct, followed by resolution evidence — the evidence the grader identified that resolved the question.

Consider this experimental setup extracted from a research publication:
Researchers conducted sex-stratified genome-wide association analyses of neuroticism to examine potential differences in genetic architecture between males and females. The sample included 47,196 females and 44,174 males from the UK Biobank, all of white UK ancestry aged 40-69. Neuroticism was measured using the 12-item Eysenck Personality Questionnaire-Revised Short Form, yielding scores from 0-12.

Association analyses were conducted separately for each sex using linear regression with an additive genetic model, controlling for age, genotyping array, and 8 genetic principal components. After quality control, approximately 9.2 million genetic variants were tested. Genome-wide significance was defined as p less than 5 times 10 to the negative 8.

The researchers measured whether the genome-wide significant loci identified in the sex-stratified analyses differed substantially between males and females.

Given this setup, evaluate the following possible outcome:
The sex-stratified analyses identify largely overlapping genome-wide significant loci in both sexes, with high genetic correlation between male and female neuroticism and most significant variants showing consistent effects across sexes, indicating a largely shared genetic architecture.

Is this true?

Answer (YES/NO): YES